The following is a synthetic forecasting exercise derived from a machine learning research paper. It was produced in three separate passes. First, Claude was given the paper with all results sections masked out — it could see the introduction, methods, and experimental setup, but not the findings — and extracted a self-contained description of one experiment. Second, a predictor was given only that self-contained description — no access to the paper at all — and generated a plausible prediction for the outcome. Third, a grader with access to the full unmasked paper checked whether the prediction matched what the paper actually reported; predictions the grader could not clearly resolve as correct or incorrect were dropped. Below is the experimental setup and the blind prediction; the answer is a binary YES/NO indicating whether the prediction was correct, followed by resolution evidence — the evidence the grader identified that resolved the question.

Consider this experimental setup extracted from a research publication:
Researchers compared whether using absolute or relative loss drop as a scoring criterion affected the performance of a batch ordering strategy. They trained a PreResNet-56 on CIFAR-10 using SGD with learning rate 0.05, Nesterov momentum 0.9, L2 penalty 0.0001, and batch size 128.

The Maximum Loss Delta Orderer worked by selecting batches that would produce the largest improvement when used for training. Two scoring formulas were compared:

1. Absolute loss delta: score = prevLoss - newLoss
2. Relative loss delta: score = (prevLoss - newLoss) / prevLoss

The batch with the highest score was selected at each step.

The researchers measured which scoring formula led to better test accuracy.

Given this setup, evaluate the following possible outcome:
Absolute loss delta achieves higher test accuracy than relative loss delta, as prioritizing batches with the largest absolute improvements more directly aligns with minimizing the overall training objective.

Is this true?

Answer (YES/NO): YES